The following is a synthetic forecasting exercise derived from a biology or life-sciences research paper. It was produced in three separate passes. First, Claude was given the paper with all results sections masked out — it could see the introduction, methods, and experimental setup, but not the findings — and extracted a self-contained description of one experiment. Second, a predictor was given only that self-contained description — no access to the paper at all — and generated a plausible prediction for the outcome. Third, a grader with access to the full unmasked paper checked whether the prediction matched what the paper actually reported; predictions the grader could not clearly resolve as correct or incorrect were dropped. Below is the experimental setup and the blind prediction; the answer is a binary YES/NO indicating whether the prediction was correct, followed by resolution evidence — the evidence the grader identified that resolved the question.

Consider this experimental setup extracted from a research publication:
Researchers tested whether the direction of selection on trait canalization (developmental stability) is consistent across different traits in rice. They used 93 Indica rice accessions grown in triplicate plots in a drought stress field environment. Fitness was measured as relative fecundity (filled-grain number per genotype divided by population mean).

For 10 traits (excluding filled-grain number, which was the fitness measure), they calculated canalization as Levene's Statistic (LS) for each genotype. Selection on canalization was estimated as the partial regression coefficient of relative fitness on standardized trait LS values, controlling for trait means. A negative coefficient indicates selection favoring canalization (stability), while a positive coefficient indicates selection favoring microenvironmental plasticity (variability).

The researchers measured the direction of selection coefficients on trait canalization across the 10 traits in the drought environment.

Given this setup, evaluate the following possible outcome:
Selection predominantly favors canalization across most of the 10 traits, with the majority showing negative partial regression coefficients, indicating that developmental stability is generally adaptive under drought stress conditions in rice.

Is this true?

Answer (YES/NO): NO